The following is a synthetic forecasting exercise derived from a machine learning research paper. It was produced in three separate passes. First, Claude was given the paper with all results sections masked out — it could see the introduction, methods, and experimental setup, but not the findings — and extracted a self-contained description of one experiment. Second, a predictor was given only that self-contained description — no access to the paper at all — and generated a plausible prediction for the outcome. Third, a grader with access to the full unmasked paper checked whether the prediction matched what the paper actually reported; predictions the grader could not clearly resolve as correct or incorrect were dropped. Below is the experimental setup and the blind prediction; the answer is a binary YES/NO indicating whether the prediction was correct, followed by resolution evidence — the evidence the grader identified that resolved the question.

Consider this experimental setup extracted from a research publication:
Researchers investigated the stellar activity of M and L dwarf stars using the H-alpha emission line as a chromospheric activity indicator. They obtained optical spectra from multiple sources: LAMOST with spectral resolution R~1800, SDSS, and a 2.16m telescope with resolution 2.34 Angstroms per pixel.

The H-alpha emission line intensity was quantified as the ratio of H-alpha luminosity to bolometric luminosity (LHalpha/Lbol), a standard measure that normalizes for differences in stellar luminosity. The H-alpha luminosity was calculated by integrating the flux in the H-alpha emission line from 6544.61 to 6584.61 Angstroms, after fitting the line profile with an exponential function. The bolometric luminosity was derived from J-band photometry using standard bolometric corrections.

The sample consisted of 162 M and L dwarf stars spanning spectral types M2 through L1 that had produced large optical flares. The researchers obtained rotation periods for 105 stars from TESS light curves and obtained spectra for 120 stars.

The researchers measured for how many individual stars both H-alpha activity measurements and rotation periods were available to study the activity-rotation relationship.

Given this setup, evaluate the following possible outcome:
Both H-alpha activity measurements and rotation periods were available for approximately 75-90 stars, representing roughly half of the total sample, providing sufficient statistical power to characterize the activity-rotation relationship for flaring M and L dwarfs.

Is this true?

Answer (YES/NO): YES